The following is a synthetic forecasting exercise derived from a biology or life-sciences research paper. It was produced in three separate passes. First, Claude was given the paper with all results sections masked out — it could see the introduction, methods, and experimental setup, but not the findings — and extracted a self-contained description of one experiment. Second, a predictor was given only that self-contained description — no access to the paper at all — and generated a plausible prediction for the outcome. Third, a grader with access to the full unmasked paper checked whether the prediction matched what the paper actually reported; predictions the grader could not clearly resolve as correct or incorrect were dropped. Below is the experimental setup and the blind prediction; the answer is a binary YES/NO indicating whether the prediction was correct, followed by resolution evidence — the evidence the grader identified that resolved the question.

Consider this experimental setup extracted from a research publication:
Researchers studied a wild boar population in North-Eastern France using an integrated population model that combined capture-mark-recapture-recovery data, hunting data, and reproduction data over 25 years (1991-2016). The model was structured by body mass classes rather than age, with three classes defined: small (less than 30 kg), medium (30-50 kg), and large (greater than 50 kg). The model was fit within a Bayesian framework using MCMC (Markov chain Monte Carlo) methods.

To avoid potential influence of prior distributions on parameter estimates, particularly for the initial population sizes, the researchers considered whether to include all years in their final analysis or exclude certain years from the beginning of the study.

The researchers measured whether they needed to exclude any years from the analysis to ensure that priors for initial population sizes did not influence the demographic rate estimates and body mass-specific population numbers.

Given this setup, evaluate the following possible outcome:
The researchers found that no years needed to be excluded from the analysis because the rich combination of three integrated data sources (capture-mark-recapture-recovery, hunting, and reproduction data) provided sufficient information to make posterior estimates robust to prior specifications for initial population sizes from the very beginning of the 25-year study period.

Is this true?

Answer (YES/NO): NO